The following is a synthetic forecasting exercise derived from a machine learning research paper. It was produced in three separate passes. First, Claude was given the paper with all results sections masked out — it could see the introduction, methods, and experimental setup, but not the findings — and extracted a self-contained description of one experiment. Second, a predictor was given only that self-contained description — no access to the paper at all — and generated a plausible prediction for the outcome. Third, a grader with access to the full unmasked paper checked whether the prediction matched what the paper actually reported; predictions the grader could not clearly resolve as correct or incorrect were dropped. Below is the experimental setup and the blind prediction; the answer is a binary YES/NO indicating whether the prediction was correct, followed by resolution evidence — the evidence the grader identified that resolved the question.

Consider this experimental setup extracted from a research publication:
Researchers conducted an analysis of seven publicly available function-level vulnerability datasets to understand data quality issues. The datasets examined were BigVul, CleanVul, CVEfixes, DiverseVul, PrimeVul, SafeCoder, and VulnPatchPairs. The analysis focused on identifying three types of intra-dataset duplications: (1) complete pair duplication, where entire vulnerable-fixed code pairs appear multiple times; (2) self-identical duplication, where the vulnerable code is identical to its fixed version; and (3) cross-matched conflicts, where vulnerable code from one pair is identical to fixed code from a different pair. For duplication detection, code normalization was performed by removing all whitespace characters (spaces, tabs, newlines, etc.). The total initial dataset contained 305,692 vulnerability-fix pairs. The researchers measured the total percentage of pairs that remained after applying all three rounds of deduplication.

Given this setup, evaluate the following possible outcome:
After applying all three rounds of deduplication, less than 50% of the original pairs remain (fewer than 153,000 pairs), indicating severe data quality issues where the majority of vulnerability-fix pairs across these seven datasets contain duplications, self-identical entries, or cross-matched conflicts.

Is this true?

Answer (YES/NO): YES